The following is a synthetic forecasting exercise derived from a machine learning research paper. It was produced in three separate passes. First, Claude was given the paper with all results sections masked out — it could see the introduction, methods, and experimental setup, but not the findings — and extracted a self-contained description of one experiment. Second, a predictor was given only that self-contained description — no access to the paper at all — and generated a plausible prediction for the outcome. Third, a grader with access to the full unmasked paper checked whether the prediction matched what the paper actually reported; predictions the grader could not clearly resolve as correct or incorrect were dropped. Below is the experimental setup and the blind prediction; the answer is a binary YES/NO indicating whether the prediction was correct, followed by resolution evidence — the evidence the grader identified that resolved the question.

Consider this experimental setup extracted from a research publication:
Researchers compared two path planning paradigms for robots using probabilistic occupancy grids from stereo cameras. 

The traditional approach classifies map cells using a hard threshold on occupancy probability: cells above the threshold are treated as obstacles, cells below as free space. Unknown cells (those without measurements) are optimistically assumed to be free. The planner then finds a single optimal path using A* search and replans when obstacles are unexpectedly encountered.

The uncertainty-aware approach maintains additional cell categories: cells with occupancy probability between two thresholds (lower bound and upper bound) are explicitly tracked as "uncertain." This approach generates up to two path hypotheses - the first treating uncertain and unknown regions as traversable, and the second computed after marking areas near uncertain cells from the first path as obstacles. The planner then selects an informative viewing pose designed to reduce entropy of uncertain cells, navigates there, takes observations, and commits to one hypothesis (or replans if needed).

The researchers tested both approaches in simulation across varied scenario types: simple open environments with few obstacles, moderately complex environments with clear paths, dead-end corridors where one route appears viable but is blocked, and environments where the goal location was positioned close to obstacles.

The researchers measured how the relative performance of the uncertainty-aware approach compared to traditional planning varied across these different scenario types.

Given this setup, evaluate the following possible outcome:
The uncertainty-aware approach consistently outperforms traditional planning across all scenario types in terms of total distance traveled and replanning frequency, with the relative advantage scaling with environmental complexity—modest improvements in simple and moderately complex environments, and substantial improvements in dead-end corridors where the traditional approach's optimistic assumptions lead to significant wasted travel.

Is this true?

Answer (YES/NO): NO